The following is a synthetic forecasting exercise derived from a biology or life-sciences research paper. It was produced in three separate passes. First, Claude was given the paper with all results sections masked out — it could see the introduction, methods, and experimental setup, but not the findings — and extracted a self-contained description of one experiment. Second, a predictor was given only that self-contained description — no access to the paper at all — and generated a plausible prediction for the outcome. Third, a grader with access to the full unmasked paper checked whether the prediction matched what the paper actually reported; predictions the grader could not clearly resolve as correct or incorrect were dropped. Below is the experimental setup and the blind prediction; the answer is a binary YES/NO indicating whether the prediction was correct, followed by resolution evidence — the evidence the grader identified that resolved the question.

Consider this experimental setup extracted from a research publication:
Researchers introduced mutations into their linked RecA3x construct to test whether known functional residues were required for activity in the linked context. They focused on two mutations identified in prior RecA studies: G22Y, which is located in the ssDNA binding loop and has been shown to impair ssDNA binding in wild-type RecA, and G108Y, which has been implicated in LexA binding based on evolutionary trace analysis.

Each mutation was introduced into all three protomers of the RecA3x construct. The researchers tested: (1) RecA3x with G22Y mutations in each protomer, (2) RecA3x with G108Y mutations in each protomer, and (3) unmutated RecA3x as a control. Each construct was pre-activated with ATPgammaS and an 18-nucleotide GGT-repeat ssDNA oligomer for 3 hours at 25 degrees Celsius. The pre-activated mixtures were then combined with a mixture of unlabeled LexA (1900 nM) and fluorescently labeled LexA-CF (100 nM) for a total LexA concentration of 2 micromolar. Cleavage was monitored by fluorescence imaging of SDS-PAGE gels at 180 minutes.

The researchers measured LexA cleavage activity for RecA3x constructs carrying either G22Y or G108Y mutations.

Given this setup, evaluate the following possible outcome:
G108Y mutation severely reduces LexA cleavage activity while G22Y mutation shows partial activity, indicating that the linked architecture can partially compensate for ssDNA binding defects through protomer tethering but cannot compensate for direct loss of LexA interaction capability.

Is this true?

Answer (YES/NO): NO